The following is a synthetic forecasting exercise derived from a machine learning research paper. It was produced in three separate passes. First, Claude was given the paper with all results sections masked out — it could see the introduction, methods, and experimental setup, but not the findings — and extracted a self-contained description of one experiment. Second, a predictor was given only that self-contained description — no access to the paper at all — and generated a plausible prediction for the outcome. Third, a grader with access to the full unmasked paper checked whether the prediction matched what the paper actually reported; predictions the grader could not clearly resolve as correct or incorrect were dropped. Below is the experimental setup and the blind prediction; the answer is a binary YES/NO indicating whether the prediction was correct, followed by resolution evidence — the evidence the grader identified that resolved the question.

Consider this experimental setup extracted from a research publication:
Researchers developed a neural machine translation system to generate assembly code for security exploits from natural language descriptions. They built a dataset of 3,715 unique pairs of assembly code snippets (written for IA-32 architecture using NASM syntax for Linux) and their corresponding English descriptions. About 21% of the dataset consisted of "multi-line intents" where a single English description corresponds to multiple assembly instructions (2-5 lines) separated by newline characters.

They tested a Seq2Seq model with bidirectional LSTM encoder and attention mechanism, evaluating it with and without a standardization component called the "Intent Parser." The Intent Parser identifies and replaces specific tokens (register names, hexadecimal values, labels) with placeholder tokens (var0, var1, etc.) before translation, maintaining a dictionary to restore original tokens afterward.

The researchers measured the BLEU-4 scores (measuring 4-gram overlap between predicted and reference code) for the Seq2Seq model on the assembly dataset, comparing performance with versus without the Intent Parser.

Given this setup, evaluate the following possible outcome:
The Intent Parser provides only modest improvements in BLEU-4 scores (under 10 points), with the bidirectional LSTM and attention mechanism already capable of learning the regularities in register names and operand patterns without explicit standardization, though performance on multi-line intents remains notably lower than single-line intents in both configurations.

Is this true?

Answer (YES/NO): NO